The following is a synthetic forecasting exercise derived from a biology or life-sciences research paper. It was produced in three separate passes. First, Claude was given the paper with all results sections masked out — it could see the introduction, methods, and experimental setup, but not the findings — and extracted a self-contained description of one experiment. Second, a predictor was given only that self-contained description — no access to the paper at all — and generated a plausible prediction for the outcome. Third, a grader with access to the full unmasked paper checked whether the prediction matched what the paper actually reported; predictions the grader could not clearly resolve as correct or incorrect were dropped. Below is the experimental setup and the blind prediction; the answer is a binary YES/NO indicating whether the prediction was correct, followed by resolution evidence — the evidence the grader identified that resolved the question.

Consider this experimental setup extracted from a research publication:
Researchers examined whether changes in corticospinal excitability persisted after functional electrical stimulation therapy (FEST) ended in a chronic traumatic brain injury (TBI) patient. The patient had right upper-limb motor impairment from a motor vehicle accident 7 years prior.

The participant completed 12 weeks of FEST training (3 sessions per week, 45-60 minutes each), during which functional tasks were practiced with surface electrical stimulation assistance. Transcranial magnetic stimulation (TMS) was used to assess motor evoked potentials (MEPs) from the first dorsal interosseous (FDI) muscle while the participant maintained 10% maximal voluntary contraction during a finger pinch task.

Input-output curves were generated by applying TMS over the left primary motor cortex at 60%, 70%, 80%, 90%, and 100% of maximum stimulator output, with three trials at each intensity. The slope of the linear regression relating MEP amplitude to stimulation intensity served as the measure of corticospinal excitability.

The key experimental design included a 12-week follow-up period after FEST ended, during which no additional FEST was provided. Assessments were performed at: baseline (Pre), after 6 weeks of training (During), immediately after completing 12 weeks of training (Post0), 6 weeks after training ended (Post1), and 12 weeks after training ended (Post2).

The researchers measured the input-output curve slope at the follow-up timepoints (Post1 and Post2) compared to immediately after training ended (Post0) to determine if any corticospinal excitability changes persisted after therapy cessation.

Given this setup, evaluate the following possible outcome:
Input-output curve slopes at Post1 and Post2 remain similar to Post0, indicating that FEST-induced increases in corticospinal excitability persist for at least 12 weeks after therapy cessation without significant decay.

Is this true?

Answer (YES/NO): YES